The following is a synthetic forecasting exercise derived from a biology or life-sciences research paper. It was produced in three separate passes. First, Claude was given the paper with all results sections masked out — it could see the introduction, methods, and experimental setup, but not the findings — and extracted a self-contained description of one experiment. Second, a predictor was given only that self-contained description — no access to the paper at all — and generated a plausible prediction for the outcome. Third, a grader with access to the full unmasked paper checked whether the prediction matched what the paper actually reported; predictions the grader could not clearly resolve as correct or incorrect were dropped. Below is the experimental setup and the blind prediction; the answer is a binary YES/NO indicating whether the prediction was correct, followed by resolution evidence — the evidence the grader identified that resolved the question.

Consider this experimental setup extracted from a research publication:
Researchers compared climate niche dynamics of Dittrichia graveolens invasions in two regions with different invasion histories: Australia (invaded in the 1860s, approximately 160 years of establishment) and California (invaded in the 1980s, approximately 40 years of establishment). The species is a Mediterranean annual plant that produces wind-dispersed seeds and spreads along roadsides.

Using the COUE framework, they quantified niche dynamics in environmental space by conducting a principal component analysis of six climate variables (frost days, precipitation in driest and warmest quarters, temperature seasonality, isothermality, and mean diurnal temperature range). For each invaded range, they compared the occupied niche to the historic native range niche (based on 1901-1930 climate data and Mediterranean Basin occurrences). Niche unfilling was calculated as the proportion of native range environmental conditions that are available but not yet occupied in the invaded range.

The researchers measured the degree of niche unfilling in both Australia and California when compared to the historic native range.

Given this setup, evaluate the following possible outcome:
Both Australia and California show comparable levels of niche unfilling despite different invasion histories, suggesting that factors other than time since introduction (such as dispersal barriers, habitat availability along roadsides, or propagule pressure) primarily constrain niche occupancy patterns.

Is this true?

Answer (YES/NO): NO